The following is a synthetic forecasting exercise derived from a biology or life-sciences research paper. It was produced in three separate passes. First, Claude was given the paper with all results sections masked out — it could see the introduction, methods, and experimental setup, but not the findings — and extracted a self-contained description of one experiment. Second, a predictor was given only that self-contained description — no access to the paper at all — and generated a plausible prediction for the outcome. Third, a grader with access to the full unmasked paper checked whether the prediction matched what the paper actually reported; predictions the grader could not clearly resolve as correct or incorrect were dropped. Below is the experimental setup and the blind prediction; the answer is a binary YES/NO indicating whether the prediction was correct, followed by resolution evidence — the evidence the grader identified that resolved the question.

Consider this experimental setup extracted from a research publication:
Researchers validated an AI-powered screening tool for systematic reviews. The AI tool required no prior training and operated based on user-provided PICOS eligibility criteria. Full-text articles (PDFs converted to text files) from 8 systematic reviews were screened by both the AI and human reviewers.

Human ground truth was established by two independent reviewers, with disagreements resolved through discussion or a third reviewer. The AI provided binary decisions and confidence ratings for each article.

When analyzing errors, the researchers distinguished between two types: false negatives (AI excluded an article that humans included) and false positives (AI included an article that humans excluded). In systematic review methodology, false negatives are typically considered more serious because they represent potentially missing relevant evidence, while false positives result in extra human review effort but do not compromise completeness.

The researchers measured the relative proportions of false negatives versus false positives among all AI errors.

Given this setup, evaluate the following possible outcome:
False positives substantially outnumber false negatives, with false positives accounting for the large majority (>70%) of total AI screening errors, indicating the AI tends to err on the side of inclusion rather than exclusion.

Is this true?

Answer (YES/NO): YES